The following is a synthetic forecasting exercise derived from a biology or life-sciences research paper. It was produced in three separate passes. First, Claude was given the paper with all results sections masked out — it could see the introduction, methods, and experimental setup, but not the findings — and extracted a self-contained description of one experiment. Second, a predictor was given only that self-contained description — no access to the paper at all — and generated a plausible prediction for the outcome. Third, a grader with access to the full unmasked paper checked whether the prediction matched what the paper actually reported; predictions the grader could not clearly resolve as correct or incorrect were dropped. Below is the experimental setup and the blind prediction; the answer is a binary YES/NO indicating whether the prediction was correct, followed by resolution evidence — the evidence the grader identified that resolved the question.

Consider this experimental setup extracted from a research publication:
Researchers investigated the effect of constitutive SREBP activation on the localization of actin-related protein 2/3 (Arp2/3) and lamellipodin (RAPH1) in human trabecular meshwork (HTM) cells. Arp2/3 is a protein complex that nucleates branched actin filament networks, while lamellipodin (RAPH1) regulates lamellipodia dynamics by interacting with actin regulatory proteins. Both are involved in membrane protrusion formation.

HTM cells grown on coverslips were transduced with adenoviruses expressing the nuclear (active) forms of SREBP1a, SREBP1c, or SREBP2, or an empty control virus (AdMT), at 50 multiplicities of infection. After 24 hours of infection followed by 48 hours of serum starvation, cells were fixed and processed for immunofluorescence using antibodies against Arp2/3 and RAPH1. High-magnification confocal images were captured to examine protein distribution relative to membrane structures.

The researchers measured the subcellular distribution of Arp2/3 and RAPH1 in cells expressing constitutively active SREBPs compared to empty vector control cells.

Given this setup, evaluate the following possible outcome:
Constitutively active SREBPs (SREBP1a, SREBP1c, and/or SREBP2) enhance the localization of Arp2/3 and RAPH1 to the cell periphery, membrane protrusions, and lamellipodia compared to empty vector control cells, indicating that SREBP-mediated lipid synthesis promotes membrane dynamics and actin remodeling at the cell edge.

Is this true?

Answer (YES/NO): YES